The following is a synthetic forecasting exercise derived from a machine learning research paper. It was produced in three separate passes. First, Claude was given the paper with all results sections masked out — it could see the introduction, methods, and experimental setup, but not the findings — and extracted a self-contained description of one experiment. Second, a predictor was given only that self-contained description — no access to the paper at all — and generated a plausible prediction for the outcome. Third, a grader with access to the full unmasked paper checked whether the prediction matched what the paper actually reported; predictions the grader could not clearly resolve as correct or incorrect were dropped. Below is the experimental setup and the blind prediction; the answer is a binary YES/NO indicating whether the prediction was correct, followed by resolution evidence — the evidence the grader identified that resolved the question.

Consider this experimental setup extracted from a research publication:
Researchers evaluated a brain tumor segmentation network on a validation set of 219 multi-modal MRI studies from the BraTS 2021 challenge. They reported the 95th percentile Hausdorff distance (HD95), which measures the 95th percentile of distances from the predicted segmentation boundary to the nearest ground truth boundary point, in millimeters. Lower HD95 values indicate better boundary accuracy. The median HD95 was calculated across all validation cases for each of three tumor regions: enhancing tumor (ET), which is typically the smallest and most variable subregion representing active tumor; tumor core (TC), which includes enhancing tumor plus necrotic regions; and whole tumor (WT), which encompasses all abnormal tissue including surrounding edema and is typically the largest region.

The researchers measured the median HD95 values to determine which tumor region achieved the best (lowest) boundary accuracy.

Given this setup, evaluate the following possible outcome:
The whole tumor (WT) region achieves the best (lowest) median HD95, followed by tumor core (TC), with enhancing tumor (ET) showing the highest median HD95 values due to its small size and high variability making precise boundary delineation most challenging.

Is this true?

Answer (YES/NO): NO